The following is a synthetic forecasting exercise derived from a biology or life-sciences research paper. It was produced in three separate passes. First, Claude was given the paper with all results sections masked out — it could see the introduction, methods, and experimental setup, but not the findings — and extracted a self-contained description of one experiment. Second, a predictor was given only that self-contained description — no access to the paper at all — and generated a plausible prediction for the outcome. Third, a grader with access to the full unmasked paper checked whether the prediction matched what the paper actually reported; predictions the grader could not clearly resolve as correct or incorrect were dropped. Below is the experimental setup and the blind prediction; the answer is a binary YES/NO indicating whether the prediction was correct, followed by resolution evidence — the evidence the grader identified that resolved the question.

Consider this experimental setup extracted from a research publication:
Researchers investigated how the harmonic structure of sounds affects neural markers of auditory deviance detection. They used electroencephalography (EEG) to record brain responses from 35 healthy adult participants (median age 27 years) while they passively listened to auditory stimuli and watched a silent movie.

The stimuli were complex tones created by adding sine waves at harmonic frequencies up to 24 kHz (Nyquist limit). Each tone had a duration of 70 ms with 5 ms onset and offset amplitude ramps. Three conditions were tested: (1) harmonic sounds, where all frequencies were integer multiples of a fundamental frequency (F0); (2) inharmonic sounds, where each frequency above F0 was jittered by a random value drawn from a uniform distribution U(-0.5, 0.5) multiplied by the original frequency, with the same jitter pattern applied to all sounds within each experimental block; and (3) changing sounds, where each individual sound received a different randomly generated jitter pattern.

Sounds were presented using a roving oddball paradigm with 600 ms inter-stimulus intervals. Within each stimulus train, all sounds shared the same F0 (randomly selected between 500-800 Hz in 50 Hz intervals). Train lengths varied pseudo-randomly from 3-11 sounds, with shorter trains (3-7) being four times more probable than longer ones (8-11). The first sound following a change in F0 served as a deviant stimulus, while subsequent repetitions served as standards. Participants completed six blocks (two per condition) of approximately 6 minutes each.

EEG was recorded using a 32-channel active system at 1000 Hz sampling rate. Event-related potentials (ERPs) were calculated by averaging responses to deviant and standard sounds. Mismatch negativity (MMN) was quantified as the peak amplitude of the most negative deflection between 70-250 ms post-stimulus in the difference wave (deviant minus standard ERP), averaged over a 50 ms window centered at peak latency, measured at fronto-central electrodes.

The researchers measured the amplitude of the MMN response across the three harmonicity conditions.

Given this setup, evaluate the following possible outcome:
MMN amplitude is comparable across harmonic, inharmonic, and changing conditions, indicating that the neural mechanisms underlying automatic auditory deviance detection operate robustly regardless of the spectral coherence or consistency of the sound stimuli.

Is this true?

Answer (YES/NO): NO